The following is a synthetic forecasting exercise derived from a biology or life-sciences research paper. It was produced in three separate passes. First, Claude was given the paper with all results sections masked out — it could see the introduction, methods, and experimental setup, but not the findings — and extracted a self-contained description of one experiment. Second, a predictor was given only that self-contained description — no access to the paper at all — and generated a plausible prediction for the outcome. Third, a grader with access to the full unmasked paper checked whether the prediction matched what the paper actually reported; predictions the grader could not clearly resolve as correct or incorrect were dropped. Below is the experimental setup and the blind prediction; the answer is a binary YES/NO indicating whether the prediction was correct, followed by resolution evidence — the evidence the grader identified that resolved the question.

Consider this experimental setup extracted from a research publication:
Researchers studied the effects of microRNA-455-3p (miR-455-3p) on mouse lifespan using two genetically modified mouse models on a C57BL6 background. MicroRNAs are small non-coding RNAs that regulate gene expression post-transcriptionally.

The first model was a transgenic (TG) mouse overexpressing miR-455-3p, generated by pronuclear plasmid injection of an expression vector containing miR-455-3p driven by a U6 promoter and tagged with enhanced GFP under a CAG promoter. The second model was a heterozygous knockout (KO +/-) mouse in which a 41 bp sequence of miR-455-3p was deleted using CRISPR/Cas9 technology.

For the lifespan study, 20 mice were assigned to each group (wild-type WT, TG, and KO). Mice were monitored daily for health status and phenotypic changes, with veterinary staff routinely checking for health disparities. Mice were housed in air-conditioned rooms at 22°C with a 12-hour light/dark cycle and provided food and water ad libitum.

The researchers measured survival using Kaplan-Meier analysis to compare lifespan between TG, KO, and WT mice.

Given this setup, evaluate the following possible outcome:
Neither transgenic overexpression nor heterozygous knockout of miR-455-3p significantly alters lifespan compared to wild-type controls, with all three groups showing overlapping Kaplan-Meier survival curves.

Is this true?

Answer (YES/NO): NO